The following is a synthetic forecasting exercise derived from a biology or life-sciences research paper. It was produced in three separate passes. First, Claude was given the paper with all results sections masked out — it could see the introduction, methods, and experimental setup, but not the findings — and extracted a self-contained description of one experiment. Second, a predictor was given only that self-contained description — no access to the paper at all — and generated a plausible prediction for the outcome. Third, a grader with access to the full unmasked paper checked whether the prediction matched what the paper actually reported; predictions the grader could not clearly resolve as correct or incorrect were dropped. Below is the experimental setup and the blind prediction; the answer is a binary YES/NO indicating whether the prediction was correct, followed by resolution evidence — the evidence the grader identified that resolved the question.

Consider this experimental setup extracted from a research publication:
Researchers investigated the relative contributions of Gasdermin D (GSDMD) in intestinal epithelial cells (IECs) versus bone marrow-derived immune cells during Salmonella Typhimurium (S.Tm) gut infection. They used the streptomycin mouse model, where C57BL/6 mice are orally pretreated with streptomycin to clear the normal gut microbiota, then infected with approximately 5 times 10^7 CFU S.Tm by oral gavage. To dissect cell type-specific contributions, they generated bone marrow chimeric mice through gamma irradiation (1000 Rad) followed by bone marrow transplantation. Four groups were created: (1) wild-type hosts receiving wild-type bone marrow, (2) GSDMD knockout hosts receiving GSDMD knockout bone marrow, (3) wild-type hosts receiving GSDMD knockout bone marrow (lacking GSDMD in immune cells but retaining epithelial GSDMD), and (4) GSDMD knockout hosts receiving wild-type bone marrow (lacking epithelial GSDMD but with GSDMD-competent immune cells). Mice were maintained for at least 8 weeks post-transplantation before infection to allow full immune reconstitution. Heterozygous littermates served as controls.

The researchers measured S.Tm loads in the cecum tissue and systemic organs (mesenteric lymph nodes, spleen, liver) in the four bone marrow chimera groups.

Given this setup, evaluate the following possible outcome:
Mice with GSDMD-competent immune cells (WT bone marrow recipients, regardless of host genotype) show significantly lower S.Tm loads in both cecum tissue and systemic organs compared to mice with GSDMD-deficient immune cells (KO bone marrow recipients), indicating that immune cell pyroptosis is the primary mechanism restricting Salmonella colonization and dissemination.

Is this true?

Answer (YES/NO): NO